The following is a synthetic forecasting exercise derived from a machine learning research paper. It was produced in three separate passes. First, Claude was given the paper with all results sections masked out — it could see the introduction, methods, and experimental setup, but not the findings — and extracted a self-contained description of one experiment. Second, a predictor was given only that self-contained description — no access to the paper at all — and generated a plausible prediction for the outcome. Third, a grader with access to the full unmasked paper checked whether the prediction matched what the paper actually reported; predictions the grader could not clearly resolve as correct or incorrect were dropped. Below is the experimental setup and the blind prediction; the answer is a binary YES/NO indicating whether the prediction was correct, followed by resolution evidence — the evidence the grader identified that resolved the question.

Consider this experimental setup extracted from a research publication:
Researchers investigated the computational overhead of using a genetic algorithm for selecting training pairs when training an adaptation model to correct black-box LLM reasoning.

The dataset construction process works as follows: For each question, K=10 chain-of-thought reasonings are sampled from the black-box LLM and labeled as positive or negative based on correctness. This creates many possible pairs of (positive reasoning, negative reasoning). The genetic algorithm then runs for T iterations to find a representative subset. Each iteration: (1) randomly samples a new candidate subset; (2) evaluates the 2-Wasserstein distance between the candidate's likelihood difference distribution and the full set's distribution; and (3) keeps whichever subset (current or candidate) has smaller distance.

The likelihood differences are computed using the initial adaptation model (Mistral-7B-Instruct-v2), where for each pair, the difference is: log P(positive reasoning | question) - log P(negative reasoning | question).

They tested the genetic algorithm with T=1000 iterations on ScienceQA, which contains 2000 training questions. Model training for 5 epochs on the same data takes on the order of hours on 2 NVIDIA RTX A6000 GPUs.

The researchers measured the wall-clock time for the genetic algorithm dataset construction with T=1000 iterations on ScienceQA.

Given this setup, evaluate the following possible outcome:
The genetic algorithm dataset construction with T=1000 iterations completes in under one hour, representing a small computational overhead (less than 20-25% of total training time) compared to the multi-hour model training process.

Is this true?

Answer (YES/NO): YES